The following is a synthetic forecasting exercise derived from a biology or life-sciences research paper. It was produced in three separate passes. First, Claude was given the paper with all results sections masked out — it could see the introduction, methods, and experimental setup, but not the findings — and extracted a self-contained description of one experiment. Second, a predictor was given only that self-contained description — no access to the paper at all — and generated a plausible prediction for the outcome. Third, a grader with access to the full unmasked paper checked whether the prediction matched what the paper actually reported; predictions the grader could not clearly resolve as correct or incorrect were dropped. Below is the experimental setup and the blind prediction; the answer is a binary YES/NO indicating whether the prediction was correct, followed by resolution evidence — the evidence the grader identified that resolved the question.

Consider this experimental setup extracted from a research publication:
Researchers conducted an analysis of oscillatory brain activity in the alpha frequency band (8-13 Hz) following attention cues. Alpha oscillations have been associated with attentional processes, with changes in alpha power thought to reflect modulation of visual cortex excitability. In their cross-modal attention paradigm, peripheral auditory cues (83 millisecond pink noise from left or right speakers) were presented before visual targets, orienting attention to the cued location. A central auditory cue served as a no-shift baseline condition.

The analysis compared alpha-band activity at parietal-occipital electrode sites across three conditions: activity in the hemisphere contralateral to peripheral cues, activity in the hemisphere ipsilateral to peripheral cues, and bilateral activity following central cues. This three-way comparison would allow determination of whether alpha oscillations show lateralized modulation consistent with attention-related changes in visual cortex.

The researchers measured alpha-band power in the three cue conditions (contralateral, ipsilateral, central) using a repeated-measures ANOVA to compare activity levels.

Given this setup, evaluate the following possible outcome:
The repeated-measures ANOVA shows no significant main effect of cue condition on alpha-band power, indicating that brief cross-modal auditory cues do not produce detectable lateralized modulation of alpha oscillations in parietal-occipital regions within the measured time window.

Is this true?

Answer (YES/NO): YES